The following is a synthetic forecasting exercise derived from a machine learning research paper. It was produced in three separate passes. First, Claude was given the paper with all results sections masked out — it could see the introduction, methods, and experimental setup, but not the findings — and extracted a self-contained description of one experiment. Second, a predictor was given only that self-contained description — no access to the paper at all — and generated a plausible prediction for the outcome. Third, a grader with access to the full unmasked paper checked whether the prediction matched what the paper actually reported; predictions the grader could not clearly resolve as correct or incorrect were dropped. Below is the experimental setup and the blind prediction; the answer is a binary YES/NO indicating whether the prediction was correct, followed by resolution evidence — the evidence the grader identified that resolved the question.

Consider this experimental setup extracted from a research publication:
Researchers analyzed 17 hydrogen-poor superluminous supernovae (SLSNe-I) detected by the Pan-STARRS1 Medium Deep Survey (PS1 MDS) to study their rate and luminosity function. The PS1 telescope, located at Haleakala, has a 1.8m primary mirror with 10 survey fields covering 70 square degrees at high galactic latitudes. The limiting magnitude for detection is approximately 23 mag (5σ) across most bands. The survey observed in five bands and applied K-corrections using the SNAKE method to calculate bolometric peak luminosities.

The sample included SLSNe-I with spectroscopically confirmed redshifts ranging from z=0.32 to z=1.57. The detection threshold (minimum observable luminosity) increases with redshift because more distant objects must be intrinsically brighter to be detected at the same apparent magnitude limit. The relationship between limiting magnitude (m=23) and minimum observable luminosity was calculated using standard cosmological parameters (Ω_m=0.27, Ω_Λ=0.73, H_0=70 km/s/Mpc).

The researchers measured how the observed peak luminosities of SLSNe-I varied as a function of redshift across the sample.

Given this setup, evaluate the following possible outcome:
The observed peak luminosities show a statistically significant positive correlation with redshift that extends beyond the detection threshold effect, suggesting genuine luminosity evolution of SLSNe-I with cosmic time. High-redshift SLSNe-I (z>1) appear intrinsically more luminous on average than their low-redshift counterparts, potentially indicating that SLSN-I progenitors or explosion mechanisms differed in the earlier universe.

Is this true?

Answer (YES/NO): NO